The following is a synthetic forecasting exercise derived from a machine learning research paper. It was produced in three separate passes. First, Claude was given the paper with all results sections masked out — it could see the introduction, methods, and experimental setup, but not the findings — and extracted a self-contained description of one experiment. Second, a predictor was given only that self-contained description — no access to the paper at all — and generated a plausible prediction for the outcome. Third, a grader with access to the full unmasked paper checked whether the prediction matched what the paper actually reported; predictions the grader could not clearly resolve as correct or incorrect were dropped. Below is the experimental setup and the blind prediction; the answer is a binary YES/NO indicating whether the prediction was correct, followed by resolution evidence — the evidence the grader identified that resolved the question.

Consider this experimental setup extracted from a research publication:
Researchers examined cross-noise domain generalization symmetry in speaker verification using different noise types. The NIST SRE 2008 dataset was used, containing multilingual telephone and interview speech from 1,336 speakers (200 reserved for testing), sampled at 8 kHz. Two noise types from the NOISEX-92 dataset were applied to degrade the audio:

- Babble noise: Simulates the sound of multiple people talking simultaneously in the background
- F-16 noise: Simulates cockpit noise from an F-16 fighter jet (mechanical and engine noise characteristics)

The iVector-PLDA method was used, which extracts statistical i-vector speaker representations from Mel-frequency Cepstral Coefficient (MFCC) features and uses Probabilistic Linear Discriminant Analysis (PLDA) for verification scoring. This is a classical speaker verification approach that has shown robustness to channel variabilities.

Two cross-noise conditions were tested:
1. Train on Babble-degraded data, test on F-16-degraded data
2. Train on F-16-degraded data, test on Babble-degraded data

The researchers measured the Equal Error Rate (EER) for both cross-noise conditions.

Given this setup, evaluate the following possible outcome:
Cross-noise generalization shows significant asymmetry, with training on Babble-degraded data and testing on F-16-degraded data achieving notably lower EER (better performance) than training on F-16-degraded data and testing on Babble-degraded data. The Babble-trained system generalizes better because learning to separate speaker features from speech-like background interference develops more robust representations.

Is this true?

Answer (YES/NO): NO